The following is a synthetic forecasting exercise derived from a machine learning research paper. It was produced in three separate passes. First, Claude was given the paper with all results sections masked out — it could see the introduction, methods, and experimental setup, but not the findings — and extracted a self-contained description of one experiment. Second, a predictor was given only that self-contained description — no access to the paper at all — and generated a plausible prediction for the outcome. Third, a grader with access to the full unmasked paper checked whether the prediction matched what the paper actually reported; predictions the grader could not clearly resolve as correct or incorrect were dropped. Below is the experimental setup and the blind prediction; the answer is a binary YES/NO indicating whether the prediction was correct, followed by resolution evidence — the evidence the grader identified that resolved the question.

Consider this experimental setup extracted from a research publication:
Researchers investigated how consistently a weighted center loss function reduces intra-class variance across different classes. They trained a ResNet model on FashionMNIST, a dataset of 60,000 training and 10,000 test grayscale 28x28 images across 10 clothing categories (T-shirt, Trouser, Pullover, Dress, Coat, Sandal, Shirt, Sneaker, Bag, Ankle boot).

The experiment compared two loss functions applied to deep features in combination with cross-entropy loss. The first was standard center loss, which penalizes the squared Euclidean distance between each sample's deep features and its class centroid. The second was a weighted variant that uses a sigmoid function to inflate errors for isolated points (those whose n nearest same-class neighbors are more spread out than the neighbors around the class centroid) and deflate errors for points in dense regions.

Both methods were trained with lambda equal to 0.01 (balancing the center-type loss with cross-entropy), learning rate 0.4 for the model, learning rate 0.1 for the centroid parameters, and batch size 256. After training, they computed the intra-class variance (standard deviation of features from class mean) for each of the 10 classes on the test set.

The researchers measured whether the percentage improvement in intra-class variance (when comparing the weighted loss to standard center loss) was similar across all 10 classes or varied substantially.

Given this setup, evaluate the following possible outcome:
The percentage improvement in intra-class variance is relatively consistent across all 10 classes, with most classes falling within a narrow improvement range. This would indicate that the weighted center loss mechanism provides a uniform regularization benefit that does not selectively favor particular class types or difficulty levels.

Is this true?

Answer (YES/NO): NO